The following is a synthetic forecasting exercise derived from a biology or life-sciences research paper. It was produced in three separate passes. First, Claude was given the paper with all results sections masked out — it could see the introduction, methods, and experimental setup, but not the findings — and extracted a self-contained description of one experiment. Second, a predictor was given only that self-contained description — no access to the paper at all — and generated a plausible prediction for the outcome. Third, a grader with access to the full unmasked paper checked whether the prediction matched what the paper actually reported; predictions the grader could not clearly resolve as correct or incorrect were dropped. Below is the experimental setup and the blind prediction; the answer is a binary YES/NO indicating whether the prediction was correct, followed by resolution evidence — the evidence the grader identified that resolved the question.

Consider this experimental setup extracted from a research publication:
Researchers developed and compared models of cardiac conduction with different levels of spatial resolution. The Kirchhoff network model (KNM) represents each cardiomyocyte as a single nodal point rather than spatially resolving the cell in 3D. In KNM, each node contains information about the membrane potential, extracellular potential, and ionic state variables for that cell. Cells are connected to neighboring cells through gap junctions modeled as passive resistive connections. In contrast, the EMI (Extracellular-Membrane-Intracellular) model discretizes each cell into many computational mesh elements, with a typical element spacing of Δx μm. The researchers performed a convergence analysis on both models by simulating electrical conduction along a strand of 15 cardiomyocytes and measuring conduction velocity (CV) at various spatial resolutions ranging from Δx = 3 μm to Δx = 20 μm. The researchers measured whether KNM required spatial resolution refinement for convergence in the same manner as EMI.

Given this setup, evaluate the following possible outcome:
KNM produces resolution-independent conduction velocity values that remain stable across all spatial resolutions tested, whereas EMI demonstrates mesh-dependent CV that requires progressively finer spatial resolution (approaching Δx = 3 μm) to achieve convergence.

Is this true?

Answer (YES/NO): NO